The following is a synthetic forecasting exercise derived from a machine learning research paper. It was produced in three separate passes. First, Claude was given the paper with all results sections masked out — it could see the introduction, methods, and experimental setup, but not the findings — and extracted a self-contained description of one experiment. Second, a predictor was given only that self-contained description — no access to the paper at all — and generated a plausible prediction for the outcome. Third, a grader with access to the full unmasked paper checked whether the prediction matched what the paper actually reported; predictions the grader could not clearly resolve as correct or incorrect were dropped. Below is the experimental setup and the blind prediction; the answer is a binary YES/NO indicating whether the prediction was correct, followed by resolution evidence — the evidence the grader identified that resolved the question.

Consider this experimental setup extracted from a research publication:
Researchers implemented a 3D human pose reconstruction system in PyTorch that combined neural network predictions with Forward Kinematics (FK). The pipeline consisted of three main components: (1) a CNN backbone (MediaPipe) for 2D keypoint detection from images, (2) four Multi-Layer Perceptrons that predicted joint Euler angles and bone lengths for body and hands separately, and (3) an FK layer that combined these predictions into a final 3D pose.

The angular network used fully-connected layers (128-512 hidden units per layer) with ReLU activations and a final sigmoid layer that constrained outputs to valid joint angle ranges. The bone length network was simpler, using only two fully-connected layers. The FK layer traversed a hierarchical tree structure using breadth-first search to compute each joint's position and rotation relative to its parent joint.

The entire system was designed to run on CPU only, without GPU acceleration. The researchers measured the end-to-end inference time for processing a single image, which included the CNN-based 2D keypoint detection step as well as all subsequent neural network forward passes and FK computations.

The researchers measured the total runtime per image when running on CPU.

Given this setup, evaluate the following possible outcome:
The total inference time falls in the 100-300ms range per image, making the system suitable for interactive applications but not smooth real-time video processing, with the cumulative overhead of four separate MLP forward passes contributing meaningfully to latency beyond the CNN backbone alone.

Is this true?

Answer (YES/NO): YES